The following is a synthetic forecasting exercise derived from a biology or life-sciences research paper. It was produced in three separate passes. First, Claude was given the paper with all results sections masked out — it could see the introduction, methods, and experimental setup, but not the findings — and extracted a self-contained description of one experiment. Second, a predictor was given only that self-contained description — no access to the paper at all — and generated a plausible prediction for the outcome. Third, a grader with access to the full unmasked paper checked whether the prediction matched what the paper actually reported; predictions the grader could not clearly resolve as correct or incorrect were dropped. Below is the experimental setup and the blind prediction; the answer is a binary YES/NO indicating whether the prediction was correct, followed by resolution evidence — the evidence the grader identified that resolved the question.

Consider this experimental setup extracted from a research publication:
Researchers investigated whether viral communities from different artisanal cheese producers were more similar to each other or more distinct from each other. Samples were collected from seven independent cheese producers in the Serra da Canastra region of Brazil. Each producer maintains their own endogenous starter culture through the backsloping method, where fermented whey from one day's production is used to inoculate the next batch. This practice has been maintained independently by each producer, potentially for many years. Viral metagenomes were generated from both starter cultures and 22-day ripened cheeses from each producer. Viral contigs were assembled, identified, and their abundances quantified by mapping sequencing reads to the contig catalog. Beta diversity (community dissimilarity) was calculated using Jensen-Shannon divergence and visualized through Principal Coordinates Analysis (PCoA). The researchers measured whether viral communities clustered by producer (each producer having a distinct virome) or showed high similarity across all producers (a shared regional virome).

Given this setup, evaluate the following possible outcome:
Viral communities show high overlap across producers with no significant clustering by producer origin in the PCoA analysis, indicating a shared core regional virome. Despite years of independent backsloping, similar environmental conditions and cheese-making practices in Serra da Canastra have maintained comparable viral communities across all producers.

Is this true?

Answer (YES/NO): NO